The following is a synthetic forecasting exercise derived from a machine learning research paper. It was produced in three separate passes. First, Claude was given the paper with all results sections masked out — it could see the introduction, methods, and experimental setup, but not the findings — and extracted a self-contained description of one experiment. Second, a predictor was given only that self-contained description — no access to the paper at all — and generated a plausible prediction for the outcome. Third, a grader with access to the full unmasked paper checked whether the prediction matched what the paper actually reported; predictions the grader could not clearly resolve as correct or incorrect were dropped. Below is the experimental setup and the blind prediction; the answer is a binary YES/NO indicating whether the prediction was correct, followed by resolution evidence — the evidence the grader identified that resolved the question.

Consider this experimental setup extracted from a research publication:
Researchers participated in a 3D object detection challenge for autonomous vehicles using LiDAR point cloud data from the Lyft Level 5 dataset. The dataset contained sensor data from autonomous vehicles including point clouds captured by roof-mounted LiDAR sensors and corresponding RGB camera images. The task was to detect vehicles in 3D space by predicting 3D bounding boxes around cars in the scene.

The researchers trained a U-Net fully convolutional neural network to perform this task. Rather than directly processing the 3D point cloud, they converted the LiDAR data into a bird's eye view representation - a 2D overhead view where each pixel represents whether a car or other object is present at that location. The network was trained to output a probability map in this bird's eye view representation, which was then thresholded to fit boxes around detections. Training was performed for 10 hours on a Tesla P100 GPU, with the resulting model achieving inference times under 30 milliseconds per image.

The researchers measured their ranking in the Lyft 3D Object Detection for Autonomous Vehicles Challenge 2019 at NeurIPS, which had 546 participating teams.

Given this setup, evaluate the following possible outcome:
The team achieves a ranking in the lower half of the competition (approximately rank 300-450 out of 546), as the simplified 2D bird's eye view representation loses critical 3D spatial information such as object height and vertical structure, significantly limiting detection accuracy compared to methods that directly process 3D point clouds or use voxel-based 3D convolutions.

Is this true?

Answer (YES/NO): NO